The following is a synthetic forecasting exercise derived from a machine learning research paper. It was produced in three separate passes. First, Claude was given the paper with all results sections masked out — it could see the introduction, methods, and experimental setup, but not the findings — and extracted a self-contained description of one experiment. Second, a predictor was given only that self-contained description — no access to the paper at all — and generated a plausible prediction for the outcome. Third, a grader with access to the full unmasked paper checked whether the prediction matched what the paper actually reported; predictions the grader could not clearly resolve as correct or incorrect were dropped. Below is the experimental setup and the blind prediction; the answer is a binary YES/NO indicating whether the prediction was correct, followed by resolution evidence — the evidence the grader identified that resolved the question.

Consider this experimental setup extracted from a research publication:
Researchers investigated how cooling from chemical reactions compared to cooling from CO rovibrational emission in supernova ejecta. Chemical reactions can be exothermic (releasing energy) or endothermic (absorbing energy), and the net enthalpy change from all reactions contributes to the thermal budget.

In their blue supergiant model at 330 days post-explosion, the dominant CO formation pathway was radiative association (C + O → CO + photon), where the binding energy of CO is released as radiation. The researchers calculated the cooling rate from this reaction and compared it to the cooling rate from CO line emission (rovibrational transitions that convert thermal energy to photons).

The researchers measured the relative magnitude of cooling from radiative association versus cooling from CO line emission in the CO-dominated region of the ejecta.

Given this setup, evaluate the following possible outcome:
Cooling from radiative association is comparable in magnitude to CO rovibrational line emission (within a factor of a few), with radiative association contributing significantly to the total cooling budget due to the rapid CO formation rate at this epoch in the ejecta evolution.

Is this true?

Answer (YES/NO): NO